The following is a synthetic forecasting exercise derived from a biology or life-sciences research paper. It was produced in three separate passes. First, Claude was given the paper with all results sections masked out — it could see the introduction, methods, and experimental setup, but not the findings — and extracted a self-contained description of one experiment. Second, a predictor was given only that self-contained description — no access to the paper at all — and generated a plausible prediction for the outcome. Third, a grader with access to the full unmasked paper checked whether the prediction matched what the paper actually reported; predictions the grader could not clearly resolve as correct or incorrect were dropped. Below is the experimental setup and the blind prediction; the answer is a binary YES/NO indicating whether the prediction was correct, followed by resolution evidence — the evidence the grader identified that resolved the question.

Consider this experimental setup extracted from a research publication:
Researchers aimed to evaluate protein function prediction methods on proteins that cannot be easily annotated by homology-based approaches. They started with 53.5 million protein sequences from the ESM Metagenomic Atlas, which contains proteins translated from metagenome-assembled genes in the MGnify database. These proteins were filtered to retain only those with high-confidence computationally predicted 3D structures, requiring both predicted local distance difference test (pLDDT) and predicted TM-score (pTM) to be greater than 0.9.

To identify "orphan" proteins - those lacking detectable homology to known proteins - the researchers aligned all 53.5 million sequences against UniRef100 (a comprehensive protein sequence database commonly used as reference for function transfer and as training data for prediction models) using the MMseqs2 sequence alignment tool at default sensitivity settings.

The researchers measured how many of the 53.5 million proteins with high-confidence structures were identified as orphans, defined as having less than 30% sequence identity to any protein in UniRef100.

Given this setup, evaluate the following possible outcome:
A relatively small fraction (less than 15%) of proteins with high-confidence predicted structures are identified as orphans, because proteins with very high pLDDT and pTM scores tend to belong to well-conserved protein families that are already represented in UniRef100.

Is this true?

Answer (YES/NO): YES